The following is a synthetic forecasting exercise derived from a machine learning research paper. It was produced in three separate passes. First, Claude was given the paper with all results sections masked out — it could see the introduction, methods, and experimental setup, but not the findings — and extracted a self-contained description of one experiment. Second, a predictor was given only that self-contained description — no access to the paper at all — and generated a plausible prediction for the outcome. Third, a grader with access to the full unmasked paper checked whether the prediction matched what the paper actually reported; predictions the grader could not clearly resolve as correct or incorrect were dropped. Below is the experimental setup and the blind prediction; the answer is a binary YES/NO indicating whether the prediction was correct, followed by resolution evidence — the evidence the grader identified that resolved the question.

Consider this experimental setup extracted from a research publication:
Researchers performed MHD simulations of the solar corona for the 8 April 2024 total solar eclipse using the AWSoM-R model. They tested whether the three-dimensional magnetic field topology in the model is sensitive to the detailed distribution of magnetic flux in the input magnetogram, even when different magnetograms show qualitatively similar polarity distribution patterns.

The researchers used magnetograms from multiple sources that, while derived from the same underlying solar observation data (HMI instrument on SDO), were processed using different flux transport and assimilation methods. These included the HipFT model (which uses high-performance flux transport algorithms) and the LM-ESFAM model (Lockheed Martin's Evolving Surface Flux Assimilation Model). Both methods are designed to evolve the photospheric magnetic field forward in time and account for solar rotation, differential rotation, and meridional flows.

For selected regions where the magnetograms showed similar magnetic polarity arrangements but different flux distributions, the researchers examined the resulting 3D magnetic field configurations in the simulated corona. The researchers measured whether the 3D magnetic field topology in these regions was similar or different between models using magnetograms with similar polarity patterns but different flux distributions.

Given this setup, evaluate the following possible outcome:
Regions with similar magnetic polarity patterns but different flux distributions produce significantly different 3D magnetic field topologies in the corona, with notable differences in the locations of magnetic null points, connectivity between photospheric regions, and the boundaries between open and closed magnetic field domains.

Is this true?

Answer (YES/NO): YES